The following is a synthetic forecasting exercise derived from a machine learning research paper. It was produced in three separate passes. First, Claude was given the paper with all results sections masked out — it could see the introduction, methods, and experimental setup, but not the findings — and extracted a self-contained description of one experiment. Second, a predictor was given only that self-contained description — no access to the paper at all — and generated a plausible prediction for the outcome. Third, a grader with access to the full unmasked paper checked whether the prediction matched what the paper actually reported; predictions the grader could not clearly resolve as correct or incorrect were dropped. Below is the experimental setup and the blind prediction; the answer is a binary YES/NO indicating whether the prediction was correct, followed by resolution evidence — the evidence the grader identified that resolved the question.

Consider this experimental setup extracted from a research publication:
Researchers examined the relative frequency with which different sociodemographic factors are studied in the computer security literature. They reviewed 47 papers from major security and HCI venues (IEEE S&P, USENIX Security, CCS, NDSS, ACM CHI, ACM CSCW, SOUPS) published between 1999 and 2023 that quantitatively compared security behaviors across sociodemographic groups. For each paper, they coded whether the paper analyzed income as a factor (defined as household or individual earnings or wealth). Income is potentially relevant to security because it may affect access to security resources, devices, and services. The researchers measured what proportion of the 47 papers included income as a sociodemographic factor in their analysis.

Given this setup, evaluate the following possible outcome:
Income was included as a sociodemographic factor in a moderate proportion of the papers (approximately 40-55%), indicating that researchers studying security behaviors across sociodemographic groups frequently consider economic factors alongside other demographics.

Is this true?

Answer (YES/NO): NO